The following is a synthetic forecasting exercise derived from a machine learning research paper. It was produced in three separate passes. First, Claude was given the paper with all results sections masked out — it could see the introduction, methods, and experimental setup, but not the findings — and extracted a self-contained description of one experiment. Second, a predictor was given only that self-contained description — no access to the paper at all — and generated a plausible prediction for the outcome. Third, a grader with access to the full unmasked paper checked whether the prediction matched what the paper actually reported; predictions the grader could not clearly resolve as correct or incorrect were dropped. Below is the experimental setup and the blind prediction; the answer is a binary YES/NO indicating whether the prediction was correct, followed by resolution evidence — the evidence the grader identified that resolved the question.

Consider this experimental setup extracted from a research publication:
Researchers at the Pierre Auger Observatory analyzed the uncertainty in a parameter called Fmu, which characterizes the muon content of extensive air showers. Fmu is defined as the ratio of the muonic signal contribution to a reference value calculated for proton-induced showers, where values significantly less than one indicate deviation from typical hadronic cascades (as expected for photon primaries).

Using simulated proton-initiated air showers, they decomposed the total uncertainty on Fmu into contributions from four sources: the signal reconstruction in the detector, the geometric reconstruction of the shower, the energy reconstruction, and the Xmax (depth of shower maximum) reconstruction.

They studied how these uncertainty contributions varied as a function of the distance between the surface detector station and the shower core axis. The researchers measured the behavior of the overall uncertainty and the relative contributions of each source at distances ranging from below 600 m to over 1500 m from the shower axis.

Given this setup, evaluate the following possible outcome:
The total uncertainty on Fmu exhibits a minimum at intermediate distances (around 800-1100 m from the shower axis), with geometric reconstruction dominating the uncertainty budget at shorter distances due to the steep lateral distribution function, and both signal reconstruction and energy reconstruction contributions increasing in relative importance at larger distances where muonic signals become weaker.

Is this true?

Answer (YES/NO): NO